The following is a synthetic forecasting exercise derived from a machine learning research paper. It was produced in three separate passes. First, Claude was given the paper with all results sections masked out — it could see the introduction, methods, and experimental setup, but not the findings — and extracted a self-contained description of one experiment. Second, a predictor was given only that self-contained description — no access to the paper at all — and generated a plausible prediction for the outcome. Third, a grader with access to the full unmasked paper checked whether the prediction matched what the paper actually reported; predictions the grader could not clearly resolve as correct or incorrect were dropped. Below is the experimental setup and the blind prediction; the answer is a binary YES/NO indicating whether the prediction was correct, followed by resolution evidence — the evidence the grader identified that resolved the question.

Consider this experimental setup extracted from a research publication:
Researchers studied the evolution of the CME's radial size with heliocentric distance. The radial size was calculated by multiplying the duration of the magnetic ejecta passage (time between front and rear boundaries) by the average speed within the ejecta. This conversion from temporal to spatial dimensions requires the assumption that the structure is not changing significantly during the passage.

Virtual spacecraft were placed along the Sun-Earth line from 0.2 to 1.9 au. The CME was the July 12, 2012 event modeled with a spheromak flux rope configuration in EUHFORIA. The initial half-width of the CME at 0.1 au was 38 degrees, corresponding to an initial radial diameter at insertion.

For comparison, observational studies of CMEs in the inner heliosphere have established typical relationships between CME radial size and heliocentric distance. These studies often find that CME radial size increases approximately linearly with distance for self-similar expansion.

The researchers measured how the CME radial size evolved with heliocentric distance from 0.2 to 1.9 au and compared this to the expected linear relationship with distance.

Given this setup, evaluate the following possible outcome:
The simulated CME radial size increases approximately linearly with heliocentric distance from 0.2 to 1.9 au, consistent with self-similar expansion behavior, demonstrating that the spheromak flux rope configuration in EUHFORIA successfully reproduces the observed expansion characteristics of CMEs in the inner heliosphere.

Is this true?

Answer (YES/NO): NO